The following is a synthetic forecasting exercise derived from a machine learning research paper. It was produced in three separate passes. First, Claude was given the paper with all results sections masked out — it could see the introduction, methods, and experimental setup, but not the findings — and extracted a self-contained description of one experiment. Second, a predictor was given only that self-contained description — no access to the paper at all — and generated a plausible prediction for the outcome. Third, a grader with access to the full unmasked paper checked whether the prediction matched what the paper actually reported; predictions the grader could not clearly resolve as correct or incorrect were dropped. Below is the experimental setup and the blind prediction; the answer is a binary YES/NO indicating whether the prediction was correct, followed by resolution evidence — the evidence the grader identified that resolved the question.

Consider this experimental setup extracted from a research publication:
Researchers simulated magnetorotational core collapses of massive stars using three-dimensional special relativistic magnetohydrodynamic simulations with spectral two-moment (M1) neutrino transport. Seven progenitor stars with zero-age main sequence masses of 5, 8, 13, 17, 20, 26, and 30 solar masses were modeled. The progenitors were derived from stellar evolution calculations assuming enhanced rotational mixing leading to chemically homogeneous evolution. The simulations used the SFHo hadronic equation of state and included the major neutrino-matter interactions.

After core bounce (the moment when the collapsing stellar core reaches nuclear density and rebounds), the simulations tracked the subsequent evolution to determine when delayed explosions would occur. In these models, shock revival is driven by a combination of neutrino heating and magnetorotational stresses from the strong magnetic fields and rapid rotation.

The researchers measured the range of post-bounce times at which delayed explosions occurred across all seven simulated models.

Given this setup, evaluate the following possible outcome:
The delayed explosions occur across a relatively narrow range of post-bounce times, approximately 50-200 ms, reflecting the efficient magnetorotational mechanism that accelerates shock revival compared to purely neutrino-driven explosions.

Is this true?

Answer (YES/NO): NO